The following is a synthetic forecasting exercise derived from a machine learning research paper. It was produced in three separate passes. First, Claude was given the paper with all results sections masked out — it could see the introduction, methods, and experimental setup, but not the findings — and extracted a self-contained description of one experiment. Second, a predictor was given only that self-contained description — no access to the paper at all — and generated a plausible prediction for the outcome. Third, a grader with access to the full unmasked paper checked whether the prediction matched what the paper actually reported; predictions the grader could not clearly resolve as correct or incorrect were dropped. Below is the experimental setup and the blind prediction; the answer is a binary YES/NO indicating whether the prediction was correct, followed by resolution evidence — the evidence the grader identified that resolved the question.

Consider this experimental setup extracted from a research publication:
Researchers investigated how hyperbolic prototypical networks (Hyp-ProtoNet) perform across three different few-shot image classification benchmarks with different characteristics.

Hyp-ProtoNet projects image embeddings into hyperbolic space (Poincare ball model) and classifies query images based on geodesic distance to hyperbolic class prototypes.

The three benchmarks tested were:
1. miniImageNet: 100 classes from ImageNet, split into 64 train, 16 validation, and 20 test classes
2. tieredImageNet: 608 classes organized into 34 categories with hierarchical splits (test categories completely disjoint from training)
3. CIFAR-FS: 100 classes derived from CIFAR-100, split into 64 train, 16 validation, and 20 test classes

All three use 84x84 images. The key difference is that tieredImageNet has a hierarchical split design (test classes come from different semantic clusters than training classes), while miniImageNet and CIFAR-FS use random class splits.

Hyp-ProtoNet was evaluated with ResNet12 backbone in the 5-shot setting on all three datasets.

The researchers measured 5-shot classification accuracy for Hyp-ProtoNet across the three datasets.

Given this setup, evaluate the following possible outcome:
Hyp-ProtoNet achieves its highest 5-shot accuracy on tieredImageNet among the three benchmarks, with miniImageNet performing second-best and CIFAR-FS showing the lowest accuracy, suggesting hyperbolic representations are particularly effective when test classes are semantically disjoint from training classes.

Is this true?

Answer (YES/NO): NO